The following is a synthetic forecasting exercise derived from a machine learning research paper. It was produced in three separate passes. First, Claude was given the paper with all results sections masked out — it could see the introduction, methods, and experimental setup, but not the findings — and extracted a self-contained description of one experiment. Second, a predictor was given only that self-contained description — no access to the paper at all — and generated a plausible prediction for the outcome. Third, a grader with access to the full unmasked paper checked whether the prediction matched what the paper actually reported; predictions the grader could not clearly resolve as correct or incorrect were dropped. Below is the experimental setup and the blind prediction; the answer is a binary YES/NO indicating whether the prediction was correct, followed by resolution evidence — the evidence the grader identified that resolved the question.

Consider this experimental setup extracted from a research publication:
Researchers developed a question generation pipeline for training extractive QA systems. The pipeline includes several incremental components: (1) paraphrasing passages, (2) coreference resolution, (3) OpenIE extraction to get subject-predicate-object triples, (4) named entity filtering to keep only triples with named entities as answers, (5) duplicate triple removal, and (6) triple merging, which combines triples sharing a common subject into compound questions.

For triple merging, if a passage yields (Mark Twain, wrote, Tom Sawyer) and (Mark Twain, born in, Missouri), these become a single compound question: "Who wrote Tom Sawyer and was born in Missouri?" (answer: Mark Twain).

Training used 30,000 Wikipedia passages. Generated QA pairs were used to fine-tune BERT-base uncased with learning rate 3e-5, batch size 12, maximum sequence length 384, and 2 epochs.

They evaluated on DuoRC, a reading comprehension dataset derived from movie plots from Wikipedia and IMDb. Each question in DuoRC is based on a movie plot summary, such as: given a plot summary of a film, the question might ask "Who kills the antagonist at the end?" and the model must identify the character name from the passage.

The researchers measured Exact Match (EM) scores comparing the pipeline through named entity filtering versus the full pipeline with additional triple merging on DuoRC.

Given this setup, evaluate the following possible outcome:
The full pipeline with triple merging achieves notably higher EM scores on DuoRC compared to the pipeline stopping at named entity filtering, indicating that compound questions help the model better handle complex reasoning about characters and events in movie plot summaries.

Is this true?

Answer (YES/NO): NO